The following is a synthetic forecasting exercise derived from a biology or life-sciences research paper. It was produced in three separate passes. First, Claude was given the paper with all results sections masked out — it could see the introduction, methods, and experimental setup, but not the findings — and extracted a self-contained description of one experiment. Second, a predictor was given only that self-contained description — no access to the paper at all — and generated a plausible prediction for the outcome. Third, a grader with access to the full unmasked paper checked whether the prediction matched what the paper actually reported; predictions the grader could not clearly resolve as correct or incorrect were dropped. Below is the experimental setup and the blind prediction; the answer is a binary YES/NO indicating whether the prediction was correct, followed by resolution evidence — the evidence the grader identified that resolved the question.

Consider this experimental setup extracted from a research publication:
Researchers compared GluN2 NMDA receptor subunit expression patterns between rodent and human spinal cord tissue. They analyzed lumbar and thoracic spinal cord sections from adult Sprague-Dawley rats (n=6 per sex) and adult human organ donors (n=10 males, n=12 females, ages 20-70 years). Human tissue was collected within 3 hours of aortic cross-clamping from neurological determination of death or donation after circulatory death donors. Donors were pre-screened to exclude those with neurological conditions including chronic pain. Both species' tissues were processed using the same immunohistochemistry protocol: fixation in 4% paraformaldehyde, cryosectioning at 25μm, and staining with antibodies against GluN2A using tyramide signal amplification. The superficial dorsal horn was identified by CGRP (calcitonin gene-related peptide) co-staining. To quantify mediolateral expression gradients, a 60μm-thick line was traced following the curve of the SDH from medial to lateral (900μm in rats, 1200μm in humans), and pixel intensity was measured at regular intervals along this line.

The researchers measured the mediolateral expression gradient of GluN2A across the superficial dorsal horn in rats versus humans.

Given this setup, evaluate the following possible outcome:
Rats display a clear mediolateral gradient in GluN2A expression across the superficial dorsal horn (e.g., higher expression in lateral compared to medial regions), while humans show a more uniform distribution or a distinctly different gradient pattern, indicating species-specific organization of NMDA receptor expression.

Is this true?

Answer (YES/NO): YES